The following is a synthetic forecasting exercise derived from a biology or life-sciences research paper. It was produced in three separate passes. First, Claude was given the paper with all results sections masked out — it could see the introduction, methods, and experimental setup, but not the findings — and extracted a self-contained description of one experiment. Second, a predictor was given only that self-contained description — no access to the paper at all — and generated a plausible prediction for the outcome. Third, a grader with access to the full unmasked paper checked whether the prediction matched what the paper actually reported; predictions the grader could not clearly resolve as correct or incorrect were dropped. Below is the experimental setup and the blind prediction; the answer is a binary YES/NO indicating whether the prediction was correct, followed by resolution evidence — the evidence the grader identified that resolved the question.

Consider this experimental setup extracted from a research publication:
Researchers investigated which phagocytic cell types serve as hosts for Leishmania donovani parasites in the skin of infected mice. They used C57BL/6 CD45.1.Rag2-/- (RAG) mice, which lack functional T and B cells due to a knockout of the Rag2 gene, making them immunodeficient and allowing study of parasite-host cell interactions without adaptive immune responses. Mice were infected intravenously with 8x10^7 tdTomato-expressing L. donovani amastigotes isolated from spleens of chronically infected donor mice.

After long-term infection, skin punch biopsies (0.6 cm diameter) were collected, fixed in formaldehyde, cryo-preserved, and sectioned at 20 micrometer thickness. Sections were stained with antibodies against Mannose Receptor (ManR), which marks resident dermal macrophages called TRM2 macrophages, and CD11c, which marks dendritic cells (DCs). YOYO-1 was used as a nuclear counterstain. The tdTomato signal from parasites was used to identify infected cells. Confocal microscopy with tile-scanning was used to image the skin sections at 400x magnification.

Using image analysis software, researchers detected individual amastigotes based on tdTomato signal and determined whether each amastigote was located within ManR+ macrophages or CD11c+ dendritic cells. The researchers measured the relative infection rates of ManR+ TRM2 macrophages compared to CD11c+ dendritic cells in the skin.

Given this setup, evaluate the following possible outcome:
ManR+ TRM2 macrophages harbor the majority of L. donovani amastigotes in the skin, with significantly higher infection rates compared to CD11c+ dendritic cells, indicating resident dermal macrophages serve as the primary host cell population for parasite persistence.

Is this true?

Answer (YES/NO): NO